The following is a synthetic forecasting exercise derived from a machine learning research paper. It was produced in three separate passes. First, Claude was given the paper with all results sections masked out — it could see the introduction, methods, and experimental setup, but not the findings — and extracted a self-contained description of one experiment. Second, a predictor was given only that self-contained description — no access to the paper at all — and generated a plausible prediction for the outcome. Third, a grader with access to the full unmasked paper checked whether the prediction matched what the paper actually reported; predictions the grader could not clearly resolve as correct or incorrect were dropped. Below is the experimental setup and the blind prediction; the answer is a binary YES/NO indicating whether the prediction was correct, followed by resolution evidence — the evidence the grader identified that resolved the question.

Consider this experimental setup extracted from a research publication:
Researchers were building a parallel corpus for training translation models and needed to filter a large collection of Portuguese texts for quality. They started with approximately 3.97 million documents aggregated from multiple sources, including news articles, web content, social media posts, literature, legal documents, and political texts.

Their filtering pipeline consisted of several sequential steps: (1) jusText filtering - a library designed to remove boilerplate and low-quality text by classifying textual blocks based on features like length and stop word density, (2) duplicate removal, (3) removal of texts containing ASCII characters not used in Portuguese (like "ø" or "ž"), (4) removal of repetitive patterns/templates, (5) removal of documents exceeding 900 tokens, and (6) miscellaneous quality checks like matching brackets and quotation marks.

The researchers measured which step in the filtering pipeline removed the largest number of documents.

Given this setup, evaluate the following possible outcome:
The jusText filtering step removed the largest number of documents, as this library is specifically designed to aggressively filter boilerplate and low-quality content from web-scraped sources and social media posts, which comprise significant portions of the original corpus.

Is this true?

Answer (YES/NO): YES